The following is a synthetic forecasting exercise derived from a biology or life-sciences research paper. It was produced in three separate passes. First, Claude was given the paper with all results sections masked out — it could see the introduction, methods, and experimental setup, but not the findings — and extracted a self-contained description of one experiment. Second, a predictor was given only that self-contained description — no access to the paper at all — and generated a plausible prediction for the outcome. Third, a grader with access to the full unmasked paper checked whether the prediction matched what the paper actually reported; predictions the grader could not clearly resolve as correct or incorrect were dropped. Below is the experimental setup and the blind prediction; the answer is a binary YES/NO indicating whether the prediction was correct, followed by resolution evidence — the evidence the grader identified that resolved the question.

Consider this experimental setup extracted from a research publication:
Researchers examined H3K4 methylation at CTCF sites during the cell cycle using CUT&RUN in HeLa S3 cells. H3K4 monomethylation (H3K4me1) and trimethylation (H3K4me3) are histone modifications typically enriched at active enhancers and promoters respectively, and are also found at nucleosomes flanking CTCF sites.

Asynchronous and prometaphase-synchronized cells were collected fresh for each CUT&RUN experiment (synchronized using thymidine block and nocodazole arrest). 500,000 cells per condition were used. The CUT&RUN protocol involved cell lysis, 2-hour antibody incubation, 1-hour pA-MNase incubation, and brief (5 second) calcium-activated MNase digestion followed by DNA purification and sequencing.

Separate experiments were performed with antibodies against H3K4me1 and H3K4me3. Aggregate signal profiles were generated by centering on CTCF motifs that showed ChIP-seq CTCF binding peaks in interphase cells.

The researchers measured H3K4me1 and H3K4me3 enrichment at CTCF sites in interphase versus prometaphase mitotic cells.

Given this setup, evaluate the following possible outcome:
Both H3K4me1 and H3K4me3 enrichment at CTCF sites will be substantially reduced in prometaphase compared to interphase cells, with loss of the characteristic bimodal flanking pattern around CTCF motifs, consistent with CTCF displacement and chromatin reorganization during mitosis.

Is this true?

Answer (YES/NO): NO